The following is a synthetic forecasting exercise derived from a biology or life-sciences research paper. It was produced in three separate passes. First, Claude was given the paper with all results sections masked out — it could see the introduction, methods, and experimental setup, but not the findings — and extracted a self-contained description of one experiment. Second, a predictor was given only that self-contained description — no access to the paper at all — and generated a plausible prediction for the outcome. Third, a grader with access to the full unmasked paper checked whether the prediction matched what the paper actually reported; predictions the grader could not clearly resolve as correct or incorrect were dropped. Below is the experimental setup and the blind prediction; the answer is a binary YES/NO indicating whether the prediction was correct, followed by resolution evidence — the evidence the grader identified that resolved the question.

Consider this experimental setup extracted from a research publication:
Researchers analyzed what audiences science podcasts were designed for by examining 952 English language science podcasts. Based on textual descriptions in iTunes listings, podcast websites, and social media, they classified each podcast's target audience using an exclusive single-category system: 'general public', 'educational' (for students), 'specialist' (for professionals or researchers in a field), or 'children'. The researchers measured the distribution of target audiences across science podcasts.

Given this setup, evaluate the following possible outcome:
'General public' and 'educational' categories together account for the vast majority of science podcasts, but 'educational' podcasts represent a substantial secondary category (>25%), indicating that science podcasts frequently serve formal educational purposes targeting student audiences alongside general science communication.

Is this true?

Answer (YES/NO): NO